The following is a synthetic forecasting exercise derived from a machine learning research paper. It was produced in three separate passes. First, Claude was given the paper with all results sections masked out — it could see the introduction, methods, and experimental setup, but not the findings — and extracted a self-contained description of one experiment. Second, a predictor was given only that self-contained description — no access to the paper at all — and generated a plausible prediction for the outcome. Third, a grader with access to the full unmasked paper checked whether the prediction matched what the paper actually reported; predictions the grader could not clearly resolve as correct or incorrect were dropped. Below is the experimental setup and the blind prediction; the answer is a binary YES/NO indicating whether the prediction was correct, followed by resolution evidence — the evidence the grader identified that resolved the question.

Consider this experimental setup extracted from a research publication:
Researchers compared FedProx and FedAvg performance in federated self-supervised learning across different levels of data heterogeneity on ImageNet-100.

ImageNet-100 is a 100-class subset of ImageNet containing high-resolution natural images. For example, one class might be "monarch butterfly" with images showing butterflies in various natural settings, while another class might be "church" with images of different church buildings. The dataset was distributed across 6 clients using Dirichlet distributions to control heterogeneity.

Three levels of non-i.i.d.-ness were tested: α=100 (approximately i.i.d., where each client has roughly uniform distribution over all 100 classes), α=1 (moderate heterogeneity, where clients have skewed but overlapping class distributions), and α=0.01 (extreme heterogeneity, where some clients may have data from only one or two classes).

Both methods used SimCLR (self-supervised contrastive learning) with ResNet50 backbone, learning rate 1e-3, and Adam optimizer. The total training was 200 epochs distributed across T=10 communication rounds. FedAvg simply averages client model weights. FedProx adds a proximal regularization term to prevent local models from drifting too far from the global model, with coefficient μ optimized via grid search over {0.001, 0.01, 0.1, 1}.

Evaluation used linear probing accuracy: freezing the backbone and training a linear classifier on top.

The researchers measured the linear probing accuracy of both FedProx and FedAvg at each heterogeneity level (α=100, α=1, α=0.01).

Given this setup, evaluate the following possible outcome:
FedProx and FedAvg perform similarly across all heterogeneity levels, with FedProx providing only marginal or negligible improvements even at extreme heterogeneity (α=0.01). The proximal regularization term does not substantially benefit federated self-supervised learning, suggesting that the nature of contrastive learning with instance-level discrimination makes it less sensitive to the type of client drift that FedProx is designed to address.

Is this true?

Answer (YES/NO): NO